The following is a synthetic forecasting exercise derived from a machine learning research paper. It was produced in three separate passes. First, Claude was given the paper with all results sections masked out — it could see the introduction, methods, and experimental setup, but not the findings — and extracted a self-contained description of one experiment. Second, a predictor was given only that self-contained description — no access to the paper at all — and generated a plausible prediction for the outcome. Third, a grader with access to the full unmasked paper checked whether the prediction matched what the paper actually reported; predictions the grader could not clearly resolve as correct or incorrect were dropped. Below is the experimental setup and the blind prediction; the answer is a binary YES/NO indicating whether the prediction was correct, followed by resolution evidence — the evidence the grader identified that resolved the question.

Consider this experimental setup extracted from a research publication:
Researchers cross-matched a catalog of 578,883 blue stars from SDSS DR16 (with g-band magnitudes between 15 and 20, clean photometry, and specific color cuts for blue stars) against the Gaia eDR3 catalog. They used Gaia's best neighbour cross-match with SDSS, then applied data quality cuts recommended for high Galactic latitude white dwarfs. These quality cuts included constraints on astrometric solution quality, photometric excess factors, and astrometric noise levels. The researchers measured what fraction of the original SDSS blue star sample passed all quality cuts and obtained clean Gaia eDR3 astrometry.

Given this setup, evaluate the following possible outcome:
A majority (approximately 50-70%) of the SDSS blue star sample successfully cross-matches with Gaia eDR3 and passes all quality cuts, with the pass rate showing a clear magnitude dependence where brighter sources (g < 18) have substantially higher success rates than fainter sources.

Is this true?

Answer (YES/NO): NO